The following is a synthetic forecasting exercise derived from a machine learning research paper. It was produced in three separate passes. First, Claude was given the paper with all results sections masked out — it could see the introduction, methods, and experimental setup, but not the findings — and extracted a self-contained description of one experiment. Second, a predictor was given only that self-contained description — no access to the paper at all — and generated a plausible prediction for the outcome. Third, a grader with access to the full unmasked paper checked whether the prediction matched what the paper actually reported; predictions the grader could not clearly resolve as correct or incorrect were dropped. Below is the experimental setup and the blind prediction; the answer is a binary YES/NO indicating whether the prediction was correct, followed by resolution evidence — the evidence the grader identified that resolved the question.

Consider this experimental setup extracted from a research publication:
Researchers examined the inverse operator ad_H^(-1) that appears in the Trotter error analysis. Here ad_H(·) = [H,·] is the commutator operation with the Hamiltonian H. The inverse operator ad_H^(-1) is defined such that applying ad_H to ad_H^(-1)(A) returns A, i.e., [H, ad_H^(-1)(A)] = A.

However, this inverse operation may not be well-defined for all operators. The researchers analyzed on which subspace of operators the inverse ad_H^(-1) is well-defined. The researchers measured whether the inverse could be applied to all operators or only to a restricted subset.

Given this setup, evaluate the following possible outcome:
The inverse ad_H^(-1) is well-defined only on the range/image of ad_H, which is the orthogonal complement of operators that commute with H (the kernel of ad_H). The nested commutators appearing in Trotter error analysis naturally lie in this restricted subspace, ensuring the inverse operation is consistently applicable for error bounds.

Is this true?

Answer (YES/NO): YES